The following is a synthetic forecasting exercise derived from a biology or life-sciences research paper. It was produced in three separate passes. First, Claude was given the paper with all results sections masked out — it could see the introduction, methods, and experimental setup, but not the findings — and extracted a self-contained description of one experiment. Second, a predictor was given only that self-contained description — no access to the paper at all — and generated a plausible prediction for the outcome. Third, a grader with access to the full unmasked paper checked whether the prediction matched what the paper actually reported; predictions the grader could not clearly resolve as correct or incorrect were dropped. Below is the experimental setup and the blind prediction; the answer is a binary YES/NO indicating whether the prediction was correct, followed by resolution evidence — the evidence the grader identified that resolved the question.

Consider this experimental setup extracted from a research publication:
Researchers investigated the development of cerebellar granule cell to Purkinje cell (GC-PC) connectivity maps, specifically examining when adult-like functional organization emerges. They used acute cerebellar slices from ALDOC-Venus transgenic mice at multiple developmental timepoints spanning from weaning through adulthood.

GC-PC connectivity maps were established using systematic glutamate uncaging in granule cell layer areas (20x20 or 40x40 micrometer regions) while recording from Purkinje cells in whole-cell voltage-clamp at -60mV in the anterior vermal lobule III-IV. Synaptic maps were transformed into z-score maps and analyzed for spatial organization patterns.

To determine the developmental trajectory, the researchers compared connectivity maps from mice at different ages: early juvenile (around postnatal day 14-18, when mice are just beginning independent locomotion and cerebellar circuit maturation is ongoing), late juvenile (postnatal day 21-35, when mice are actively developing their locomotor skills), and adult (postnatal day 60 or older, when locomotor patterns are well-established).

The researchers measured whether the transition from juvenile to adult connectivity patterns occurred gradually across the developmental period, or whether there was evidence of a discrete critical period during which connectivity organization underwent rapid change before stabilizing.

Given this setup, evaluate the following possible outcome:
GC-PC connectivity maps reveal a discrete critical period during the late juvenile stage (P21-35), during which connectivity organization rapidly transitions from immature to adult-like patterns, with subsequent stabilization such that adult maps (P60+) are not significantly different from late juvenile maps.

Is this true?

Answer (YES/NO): NO